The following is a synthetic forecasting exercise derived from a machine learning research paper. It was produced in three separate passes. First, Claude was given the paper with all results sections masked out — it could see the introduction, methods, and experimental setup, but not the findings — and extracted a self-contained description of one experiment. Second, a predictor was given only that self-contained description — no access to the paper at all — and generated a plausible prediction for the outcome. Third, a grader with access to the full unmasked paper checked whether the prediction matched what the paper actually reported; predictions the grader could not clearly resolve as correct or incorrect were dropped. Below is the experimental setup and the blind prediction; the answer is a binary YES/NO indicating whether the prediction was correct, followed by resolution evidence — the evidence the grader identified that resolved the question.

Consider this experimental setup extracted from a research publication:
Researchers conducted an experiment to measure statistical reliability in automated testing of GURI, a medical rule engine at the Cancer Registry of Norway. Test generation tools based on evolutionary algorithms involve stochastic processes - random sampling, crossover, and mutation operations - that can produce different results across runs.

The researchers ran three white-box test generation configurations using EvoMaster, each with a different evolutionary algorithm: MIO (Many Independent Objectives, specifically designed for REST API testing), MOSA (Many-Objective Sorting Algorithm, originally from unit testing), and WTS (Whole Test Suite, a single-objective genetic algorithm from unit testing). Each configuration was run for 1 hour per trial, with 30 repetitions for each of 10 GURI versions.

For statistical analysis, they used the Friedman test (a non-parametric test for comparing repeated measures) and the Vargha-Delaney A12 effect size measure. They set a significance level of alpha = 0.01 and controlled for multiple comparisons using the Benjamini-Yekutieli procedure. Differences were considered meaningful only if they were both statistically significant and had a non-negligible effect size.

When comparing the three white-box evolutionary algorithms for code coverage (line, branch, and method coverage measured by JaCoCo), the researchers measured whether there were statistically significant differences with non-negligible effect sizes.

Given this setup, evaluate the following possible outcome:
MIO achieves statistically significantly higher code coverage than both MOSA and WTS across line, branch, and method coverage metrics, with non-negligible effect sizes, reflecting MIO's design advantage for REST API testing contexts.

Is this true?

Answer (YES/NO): NO